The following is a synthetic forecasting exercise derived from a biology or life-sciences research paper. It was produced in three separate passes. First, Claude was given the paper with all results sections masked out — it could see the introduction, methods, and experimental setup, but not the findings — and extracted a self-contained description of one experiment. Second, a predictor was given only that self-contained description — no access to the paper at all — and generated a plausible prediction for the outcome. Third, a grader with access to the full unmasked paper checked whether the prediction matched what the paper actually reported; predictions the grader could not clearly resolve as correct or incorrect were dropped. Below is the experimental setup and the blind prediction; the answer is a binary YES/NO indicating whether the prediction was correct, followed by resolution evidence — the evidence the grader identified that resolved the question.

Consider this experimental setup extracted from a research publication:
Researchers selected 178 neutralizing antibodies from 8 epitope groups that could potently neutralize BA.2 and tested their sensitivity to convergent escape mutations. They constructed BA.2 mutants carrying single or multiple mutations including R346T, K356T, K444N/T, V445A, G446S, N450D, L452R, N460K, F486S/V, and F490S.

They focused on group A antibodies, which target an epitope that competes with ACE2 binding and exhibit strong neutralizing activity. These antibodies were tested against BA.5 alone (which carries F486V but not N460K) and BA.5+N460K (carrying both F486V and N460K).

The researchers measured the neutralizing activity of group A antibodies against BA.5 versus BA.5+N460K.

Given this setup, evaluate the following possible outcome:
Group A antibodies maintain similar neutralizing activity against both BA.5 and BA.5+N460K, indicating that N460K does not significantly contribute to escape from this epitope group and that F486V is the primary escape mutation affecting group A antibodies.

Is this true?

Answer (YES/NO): NO